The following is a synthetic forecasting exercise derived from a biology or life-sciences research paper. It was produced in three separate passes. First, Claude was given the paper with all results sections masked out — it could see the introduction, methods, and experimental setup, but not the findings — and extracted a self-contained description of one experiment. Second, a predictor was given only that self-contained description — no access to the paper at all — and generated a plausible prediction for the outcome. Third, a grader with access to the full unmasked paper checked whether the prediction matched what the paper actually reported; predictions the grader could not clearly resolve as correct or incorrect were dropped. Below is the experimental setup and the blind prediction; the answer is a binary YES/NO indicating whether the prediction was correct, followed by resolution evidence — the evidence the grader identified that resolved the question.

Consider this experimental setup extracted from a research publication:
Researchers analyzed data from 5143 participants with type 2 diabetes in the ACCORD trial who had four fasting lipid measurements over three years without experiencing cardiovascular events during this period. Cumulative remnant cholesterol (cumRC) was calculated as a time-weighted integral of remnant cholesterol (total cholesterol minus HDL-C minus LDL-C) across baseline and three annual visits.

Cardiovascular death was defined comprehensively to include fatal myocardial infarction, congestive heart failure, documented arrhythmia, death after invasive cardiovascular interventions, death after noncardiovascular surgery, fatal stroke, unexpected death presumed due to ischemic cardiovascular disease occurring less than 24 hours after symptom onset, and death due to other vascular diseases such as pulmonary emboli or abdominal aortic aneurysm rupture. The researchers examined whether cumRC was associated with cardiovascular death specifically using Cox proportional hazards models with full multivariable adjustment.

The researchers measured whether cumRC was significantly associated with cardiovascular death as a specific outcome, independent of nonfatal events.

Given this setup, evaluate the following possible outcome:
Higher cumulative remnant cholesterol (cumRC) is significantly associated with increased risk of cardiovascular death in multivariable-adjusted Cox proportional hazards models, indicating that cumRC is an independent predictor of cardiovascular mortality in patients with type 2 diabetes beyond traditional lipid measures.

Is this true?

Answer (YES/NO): YES